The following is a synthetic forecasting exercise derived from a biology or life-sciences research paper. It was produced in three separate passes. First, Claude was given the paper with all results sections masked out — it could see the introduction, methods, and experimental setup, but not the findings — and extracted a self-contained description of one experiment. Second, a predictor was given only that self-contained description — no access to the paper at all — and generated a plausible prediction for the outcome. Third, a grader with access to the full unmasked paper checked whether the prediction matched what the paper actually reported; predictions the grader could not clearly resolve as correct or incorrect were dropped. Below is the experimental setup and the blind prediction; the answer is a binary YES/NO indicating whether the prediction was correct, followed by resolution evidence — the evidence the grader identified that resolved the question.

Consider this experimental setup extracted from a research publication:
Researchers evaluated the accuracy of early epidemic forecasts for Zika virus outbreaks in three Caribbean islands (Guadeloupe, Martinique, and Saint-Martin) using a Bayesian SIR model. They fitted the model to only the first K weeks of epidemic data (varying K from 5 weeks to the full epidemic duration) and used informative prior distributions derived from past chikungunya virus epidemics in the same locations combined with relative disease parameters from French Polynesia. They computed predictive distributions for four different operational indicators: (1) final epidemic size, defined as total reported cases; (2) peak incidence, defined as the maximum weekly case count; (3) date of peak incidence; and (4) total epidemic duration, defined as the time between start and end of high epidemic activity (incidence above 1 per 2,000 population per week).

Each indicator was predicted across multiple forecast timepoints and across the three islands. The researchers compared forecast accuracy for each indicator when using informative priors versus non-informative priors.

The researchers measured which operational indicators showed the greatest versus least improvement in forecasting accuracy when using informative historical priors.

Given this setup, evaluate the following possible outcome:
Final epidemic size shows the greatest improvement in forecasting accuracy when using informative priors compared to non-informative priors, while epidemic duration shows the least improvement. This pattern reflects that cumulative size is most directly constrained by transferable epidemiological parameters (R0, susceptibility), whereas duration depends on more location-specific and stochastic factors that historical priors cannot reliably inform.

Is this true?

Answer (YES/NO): NO